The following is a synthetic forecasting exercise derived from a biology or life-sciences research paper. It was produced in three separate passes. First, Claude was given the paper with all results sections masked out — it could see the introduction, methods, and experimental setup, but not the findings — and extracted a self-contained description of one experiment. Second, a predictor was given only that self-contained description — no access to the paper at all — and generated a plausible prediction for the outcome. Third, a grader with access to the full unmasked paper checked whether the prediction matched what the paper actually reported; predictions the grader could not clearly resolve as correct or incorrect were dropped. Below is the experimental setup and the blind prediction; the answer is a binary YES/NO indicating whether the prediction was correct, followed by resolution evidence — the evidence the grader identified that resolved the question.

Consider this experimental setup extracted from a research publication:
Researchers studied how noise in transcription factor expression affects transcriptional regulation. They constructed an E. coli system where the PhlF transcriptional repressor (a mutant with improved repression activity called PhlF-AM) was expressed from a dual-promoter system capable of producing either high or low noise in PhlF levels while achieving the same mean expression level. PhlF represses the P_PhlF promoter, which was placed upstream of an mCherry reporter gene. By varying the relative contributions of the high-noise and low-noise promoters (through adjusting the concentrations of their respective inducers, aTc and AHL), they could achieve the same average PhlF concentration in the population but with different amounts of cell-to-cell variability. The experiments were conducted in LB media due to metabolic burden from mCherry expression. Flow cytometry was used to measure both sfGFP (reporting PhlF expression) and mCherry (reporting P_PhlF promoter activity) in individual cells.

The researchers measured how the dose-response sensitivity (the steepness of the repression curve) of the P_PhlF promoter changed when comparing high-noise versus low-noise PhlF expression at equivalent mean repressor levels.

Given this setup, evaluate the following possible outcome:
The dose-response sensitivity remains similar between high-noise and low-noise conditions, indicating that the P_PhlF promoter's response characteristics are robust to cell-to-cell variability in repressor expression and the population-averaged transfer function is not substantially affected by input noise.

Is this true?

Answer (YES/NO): NO